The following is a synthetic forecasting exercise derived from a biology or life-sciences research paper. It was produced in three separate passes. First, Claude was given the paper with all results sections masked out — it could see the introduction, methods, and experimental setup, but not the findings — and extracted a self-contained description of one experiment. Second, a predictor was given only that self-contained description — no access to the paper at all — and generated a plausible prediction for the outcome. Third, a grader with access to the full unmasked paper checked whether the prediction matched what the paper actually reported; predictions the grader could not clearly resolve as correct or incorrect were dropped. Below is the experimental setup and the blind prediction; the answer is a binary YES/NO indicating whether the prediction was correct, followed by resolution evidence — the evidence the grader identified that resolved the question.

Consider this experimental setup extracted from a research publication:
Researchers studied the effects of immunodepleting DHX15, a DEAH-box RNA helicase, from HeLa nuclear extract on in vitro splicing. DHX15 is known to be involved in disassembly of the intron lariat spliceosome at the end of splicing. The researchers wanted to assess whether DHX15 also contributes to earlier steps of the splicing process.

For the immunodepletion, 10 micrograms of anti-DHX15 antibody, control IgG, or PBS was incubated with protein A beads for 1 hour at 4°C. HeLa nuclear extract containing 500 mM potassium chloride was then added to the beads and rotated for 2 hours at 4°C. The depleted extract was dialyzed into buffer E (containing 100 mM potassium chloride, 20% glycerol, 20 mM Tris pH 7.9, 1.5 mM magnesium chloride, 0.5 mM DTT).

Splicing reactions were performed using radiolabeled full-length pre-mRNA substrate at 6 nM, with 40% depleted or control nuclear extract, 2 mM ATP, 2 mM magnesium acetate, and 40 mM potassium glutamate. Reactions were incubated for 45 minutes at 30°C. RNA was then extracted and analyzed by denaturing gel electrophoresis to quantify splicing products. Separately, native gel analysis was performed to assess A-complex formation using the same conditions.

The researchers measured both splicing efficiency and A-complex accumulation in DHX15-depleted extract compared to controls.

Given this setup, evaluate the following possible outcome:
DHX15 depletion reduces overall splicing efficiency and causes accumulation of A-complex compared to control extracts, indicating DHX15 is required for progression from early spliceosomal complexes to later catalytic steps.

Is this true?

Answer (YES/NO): YES